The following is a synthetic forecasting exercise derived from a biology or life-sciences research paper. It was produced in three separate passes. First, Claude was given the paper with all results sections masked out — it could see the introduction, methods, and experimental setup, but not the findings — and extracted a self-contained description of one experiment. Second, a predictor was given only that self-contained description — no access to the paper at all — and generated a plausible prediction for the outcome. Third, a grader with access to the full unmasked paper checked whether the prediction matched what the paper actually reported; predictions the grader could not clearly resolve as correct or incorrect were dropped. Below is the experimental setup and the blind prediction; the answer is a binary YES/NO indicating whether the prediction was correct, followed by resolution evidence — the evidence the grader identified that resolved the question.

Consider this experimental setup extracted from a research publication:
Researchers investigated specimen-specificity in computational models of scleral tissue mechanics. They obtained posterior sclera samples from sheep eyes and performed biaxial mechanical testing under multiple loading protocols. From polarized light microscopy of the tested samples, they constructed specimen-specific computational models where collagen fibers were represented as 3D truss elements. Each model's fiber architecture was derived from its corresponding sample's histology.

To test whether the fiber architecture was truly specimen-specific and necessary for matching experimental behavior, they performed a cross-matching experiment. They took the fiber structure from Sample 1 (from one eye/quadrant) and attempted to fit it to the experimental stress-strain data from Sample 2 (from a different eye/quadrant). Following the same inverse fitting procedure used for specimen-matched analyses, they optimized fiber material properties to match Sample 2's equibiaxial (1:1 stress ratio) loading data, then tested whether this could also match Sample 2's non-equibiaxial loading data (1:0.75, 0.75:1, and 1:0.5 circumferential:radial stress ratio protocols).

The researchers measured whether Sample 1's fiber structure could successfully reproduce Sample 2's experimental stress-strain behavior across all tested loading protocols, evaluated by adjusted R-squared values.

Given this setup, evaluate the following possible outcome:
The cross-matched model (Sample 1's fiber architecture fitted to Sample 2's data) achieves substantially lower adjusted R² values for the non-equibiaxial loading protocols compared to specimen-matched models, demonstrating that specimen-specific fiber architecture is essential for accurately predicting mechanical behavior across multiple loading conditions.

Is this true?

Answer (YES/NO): NO